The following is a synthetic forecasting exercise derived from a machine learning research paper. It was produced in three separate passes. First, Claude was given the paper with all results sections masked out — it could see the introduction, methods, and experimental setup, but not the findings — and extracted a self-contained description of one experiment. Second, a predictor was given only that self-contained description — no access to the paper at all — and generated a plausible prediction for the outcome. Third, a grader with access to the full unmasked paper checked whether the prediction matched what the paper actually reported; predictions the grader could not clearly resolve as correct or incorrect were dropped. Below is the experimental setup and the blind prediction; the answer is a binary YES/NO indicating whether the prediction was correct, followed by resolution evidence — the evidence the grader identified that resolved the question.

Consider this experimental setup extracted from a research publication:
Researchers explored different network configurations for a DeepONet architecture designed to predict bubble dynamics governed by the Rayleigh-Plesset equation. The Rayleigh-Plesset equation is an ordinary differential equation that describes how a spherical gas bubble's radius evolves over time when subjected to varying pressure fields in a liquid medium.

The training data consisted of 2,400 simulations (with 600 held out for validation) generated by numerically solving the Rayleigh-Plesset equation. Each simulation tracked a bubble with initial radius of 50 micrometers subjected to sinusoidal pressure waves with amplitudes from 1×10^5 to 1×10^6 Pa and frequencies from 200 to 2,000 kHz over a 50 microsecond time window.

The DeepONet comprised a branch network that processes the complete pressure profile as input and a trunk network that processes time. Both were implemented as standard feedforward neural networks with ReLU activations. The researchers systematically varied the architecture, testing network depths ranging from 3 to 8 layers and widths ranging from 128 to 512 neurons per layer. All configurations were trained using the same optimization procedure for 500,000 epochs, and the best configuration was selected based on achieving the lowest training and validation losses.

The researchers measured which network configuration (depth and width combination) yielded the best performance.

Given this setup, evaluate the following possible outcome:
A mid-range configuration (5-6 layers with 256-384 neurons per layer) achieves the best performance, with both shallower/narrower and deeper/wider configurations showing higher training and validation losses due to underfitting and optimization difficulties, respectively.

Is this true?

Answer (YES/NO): NO